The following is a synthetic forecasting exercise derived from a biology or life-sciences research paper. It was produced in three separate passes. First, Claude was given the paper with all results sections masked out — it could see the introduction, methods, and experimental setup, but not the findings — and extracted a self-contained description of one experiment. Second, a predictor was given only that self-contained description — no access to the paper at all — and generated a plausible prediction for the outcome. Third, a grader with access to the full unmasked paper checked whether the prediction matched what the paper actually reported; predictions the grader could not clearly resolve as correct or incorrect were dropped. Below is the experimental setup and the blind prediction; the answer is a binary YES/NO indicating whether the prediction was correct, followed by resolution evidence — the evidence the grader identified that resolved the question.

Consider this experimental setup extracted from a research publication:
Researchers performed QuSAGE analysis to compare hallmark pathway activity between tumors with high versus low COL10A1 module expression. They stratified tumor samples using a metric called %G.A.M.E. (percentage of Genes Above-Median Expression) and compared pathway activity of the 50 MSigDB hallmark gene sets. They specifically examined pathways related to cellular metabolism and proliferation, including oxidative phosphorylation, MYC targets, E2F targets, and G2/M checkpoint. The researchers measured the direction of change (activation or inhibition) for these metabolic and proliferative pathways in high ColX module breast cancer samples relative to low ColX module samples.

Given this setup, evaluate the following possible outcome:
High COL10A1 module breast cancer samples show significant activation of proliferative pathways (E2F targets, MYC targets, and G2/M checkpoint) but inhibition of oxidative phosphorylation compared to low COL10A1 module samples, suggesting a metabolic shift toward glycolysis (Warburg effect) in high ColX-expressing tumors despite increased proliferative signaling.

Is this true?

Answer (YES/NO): NO